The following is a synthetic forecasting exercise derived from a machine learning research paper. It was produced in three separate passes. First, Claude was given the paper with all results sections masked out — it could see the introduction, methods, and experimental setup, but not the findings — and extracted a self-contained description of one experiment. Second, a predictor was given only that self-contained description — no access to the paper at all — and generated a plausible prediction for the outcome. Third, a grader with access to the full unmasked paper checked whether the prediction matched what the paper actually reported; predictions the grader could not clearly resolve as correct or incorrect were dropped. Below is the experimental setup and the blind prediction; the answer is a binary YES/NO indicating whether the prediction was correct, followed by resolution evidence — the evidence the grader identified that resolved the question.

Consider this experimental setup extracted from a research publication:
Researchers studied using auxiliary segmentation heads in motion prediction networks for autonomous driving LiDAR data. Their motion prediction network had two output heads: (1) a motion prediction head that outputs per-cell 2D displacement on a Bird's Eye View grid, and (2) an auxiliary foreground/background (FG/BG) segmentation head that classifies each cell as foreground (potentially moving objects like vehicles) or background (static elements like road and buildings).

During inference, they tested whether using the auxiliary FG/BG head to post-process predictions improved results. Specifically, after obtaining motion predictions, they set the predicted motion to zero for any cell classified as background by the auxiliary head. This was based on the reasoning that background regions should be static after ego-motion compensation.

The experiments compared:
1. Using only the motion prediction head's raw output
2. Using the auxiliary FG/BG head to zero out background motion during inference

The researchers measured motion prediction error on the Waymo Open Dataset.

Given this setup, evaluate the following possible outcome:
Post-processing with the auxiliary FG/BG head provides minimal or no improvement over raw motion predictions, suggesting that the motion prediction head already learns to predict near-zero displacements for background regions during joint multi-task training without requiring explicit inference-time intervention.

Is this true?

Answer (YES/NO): NO